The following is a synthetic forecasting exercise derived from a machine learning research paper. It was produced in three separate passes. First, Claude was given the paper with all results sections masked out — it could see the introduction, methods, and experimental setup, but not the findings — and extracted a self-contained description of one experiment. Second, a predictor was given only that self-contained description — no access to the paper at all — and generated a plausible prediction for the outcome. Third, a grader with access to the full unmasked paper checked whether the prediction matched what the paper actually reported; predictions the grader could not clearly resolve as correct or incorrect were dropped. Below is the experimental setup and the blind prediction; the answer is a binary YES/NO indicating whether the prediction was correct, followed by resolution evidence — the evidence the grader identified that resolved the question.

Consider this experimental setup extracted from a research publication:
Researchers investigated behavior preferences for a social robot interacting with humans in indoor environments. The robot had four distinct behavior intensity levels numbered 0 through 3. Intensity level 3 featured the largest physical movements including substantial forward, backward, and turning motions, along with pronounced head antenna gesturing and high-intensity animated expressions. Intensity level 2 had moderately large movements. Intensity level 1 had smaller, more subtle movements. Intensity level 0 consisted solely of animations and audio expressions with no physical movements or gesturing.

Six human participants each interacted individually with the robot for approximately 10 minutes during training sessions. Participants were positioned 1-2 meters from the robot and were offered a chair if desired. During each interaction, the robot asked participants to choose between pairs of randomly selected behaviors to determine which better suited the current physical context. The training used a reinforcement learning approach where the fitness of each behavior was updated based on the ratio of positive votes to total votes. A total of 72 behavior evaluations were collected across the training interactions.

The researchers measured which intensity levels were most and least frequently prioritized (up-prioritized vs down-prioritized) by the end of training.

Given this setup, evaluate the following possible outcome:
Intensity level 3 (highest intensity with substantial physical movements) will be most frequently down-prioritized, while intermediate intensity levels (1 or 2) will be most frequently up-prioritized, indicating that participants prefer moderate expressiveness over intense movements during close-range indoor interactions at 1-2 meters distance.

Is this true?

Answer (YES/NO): NO